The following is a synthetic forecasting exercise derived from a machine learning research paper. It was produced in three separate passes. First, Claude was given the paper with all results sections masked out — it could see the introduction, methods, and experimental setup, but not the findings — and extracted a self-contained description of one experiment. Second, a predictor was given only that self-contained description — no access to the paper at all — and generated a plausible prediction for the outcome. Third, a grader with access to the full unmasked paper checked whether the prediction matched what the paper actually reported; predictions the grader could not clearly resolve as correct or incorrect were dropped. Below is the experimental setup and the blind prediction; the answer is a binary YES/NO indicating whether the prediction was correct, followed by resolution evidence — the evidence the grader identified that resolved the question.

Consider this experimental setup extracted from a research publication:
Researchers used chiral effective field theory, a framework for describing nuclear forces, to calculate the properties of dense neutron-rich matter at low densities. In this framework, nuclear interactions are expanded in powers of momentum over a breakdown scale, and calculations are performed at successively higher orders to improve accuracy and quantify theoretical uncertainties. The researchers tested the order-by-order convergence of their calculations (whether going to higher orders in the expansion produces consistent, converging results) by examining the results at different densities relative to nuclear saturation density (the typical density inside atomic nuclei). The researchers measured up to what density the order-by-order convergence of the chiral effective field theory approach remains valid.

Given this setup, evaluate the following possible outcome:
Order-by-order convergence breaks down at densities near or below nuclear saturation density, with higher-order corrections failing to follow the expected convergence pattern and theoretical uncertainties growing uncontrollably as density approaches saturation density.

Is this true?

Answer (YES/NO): NO